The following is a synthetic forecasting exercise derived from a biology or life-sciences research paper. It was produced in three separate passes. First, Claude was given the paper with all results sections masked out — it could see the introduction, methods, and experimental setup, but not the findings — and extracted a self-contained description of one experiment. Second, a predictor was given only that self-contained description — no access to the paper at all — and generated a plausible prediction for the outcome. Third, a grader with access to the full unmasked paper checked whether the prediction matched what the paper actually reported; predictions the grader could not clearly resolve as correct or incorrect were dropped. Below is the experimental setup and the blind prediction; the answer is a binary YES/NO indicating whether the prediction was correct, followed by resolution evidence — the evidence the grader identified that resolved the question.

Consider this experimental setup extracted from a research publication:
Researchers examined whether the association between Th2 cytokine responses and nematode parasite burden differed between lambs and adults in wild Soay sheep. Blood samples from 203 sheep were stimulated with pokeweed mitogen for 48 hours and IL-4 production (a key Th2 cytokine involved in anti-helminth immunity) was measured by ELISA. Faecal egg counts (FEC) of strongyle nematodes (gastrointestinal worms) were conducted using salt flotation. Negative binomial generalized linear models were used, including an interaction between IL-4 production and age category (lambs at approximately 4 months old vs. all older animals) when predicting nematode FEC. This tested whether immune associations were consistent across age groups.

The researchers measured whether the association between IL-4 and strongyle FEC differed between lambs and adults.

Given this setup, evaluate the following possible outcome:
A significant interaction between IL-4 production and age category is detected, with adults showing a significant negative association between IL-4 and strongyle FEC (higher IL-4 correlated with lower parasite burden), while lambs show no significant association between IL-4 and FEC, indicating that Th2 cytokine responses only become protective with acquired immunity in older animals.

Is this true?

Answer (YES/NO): NO